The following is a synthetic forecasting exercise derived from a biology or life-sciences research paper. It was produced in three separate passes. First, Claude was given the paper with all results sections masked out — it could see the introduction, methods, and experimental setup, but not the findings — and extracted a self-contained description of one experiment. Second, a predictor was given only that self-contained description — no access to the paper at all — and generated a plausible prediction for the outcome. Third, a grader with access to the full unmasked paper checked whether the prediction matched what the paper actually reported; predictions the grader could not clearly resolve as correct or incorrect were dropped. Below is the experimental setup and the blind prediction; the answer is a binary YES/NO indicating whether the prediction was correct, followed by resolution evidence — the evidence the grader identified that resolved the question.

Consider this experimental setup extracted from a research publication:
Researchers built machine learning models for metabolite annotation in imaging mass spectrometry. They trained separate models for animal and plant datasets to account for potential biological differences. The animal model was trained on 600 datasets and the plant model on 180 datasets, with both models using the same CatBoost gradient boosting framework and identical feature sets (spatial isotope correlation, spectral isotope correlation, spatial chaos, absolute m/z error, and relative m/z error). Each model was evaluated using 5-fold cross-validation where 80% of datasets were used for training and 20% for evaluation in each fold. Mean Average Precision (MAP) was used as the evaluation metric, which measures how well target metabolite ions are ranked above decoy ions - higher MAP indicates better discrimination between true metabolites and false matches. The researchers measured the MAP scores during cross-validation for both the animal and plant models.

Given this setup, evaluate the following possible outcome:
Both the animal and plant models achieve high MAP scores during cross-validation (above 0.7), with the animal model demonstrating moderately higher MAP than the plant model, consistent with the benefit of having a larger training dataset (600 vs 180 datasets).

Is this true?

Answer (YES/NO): NO